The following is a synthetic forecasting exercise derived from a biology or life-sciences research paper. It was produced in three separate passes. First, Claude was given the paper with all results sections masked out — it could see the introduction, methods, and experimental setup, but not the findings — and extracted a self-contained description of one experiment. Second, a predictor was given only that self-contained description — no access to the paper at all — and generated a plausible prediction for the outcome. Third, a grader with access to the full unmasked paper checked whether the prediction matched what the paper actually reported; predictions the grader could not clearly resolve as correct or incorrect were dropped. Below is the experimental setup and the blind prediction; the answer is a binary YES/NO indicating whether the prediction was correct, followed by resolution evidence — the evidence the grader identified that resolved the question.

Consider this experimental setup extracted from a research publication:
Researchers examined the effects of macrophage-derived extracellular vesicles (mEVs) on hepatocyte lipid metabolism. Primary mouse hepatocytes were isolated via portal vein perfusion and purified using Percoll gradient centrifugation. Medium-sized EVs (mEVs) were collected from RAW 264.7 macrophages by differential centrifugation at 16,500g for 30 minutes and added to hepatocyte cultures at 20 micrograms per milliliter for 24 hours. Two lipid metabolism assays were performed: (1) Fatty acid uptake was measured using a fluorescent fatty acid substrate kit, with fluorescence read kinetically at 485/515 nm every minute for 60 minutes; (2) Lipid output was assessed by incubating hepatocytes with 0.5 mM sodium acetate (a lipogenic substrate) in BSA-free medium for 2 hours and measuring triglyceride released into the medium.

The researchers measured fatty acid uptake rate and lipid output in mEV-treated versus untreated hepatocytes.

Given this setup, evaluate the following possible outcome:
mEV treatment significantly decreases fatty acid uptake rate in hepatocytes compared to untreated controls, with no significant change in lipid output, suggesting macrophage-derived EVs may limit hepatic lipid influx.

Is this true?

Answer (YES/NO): NO